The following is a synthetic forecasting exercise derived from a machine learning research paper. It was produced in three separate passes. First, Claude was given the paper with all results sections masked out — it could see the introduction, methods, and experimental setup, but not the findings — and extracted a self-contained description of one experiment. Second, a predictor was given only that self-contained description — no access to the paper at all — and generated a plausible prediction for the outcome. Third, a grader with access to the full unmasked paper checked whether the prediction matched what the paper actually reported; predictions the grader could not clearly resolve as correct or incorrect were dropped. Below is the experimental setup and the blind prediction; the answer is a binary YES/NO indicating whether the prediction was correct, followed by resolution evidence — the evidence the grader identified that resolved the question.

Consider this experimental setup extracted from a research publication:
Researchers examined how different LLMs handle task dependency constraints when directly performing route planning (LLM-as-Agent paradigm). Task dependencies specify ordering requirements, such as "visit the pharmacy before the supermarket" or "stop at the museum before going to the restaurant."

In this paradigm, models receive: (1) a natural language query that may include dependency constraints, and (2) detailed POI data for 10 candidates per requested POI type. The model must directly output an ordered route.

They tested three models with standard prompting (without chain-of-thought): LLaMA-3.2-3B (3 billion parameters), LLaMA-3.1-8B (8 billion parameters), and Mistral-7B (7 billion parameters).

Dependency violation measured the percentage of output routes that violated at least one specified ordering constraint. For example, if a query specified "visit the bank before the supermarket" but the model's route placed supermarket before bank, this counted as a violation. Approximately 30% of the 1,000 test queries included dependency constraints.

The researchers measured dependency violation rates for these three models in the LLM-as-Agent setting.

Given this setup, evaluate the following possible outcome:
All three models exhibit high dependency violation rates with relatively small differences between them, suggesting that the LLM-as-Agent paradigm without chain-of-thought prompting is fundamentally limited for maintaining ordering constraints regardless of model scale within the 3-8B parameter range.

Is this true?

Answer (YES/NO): NO